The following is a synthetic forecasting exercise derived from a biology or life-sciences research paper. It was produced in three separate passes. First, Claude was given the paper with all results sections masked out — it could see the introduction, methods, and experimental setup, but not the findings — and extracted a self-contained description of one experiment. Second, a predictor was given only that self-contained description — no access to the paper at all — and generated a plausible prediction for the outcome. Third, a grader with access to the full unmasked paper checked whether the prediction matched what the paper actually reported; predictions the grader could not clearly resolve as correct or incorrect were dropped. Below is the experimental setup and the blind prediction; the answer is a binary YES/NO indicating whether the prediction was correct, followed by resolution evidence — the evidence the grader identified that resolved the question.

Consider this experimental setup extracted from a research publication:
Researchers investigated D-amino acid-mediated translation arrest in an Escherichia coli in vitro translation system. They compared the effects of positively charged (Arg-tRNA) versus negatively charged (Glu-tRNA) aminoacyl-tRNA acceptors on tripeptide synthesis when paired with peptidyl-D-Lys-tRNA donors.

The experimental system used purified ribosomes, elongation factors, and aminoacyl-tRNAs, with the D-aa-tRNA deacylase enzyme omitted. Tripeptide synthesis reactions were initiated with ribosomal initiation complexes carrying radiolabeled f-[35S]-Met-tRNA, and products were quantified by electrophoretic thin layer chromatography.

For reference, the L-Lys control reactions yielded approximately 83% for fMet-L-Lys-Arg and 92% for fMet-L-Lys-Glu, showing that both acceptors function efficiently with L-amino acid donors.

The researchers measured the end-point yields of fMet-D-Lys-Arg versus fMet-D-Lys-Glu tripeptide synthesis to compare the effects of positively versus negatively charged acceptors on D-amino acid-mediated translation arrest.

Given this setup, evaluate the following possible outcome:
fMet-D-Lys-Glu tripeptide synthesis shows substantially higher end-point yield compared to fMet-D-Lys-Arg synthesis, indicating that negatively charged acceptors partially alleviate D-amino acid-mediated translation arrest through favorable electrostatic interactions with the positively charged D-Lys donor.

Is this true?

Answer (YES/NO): NO